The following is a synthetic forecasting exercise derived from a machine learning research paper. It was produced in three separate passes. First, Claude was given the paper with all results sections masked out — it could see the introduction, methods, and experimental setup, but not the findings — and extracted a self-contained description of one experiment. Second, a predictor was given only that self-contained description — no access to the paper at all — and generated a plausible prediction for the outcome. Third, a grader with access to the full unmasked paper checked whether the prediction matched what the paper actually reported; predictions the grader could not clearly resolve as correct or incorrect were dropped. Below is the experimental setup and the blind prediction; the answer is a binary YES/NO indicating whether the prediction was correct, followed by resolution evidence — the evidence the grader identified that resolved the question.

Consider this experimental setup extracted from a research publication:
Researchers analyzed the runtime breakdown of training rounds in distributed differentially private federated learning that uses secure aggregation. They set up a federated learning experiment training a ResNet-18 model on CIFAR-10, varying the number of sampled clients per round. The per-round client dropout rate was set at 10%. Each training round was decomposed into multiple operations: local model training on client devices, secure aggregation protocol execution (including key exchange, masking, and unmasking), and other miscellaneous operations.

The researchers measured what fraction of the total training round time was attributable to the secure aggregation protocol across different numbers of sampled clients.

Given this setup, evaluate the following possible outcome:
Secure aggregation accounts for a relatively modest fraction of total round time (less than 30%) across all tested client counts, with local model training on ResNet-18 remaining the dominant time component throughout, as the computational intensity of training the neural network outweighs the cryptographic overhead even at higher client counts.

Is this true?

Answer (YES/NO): NO